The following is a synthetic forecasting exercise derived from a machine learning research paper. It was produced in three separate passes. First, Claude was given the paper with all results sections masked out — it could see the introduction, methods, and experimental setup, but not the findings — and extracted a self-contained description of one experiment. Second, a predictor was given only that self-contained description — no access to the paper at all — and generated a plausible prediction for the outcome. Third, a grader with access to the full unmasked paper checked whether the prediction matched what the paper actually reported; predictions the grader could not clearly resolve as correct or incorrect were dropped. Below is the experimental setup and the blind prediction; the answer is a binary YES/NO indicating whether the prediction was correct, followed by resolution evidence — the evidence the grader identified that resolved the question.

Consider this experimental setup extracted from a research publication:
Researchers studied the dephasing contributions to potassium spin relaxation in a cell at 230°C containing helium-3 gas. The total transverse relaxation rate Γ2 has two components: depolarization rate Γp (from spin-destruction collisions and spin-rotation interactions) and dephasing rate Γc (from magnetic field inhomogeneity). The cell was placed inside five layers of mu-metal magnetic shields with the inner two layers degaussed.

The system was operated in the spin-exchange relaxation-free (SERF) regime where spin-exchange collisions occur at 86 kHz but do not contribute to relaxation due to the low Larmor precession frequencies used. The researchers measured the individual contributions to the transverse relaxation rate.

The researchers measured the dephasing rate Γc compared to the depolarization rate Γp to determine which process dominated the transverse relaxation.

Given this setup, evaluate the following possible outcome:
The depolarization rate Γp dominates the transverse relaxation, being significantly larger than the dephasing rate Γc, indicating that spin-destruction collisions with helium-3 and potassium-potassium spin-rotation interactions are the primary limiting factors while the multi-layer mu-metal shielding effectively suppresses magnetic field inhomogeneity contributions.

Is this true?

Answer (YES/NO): YES